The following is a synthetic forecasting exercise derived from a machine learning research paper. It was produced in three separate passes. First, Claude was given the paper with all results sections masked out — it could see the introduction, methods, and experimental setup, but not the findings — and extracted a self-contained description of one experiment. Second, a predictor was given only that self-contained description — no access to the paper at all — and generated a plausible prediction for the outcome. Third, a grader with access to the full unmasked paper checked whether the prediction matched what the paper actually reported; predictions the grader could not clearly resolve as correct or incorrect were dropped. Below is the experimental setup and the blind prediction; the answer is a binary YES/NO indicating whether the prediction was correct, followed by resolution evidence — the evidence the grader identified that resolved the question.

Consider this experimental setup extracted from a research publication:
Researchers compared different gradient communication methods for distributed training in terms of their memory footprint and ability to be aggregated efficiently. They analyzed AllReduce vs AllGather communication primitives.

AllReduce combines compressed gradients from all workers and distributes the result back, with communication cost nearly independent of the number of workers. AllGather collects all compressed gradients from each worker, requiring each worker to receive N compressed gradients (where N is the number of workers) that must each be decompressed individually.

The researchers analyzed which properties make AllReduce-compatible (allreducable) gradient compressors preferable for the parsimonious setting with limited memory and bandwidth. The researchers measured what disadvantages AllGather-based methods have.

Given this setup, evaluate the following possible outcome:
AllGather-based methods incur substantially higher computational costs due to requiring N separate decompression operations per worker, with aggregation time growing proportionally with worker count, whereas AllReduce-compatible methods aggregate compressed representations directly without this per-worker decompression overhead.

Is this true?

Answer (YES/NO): YES